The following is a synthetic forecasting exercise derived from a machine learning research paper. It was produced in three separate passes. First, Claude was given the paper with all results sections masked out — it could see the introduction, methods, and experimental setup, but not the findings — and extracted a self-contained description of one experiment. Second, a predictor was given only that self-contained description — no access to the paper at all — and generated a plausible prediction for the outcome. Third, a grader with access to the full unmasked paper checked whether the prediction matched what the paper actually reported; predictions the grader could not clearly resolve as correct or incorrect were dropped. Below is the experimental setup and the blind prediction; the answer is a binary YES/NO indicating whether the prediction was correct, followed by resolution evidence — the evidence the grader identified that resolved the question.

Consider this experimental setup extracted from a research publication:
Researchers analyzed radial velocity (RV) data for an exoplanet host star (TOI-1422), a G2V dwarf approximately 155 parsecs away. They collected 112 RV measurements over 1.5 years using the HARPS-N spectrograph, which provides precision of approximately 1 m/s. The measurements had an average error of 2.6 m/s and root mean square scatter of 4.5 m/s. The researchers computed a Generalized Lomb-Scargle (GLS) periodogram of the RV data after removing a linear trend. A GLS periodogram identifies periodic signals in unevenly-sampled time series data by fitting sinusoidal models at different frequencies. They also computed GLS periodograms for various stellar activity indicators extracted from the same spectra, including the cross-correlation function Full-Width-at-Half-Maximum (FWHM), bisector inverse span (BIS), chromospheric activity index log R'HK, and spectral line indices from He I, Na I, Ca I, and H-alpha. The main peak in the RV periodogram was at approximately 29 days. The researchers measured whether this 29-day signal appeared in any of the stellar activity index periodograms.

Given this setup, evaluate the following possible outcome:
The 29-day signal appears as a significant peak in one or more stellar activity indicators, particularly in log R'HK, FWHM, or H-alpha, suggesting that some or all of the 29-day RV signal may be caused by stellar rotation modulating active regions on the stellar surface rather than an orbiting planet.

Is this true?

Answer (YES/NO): NO